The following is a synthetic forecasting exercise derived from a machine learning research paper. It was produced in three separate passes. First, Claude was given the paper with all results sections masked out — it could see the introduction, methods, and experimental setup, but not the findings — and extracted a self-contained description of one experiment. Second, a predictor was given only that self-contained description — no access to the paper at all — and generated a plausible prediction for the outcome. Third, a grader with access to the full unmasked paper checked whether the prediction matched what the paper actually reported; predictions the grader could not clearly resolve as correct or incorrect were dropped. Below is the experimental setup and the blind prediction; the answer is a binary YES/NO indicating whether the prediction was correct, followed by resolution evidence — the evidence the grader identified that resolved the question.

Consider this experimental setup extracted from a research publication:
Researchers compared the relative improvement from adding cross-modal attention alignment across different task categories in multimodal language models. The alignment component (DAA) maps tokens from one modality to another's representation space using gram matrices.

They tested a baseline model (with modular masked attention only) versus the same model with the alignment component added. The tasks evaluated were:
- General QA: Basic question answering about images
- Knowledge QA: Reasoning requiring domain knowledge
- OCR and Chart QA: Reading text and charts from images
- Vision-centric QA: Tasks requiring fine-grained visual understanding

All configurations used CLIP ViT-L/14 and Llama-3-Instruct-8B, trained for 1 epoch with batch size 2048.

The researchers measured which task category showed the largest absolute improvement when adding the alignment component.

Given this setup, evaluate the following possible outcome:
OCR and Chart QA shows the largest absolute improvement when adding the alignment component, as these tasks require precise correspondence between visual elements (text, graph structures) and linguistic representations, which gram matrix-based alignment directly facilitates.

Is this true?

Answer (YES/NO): NO